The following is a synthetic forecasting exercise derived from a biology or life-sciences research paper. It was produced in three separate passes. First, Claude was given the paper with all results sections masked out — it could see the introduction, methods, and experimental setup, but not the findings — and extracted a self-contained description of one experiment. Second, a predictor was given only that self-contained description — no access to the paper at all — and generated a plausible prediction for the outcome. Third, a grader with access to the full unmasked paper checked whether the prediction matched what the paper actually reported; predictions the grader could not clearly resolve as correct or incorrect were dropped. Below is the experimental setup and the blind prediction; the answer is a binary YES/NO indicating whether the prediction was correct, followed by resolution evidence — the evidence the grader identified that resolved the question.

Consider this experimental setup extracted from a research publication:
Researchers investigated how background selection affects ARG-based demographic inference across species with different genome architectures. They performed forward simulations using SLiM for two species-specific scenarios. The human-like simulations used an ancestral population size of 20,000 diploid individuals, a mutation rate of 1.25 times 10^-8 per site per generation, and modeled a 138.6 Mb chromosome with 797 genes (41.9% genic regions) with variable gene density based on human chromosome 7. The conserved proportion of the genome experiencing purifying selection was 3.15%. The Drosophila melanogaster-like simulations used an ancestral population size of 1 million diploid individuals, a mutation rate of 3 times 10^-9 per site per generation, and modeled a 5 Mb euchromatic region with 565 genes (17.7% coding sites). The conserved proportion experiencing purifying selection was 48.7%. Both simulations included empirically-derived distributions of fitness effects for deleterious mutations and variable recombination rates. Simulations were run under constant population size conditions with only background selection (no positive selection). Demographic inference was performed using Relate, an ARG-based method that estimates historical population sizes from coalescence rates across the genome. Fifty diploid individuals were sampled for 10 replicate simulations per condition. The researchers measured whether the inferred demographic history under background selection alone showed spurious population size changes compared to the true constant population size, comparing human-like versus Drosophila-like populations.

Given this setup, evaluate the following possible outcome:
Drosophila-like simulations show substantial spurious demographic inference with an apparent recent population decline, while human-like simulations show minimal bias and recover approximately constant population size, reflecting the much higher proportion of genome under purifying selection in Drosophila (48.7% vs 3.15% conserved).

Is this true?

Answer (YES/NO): NO